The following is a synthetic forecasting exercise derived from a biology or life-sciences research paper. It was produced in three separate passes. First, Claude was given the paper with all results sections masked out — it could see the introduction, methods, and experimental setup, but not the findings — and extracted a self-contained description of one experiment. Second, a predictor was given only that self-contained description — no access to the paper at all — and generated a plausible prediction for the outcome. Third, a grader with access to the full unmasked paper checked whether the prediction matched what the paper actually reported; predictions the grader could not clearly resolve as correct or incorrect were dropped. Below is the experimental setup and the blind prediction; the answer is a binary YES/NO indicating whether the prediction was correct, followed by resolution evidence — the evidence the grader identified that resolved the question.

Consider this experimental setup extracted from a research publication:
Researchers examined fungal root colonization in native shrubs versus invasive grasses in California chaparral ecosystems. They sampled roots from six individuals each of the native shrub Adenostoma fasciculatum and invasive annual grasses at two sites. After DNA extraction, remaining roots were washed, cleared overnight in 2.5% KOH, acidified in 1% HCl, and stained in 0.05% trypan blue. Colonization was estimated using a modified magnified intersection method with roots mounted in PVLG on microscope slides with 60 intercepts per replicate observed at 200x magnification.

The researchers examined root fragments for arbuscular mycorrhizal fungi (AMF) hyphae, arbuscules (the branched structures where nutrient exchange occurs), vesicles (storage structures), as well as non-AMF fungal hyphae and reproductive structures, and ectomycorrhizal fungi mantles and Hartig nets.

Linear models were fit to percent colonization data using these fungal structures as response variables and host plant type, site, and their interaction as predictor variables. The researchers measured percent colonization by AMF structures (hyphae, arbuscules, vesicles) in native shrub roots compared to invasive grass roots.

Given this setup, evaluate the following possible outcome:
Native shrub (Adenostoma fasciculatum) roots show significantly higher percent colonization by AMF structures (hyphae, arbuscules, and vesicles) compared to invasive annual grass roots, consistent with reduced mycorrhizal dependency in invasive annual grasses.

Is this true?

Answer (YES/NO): NO